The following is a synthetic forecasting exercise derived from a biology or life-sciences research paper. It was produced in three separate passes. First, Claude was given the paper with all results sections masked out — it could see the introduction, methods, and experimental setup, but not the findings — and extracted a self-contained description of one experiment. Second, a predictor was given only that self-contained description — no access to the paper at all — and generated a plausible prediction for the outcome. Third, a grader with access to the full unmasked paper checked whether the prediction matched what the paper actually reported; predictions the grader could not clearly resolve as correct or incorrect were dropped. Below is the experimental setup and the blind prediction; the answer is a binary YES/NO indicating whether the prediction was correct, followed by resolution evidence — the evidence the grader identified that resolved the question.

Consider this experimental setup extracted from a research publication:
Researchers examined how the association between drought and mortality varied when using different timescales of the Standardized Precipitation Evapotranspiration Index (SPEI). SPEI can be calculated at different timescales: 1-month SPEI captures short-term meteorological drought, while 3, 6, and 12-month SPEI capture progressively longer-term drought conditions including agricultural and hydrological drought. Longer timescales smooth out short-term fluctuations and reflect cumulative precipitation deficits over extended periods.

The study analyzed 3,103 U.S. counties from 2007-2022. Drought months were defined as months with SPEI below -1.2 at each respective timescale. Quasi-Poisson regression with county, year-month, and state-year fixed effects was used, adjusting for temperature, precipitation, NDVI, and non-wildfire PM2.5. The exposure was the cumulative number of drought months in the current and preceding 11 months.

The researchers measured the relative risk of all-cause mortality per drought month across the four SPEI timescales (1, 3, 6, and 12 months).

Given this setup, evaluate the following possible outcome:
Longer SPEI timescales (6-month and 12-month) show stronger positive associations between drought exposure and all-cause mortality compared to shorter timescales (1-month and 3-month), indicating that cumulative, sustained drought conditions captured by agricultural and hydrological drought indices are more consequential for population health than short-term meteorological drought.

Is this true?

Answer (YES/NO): NO